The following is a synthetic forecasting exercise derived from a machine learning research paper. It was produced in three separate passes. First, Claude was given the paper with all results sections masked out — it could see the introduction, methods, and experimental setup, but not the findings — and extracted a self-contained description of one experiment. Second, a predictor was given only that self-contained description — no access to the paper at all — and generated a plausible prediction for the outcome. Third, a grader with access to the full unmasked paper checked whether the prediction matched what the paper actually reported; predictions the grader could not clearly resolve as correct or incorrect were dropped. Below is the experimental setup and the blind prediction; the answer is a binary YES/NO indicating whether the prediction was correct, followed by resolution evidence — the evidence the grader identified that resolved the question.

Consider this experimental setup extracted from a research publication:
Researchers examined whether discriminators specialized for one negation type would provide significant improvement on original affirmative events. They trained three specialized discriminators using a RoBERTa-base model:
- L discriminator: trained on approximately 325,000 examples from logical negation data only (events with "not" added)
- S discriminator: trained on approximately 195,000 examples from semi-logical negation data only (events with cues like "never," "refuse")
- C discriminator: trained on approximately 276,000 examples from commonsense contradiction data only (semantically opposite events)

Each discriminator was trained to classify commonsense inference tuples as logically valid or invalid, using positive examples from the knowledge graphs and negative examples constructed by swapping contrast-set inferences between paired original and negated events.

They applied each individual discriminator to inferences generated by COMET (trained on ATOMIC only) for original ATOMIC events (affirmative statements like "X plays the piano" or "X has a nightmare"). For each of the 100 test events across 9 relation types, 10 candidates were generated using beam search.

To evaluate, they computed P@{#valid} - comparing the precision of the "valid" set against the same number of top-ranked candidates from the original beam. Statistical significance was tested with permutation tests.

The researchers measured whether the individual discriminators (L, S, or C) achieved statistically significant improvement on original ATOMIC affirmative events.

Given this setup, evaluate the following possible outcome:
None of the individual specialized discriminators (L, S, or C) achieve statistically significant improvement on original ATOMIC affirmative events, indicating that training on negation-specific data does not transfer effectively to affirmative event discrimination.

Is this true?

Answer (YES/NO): YES